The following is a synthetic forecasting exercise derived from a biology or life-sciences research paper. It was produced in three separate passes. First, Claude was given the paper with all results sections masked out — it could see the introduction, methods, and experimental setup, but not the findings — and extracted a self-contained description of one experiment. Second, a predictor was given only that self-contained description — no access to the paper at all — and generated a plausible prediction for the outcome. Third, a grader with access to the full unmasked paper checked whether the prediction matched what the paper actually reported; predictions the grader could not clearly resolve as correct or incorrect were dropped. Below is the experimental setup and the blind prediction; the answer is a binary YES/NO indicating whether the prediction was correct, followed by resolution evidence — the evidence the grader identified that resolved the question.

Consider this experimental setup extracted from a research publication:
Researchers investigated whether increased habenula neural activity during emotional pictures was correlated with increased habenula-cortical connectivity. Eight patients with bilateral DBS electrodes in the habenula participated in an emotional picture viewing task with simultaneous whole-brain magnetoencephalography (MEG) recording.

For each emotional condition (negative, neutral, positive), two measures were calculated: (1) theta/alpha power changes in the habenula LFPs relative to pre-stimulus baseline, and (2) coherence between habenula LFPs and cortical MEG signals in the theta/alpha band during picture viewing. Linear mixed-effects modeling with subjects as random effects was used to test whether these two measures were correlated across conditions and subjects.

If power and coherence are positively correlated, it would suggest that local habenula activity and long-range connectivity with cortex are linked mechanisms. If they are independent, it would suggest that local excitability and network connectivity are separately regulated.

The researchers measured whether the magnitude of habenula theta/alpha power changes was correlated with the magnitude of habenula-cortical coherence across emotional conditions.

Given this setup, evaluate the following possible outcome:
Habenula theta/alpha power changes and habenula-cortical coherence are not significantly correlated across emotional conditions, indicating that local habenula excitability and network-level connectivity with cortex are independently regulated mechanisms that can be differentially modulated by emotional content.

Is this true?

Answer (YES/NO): NO